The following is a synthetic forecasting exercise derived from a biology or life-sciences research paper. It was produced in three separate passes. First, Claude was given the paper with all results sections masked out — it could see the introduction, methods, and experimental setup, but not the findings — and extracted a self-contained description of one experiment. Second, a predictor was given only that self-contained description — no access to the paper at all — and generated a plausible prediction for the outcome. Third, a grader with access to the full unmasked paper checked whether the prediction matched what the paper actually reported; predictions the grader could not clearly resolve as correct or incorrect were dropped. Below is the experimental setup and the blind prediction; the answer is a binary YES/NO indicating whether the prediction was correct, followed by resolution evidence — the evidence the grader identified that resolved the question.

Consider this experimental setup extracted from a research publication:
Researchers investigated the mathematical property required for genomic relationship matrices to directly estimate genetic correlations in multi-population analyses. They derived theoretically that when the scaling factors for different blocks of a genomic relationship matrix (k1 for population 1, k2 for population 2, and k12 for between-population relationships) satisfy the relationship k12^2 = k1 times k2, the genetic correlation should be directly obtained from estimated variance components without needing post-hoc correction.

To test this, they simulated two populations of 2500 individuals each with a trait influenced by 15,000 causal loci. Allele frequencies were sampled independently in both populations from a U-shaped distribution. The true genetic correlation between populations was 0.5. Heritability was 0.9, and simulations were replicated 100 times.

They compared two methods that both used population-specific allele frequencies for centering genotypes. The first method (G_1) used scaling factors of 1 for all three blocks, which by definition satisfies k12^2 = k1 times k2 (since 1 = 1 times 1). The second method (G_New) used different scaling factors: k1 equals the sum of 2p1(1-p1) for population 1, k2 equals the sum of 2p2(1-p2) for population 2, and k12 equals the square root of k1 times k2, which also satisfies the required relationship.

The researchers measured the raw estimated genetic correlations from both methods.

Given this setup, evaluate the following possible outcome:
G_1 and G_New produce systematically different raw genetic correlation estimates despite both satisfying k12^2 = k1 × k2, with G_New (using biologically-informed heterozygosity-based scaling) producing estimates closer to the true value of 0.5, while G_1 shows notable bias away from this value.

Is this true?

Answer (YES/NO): NO